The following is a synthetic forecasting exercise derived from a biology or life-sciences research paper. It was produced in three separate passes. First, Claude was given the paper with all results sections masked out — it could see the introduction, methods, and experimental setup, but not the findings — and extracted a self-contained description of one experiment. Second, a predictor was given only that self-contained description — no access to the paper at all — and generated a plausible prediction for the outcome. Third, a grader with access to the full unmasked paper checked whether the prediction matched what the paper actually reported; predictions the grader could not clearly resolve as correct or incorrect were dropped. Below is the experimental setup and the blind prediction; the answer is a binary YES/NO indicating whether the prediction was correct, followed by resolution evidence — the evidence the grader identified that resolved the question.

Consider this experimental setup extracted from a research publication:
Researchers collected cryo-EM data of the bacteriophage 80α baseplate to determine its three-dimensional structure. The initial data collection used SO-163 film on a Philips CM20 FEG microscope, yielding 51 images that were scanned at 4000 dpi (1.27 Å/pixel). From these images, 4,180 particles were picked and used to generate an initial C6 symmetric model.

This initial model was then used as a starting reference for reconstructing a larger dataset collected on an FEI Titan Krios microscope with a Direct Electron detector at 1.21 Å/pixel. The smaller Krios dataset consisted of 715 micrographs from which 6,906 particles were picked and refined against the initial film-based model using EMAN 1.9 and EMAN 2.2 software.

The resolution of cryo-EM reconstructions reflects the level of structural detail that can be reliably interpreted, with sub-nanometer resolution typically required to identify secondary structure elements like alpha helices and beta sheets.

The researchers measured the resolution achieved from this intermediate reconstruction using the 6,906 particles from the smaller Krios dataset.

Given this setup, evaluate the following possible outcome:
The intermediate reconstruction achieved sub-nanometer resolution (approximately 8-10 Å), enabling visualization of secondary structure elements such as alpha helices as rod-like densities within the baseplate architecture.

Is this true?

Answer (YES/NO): YES